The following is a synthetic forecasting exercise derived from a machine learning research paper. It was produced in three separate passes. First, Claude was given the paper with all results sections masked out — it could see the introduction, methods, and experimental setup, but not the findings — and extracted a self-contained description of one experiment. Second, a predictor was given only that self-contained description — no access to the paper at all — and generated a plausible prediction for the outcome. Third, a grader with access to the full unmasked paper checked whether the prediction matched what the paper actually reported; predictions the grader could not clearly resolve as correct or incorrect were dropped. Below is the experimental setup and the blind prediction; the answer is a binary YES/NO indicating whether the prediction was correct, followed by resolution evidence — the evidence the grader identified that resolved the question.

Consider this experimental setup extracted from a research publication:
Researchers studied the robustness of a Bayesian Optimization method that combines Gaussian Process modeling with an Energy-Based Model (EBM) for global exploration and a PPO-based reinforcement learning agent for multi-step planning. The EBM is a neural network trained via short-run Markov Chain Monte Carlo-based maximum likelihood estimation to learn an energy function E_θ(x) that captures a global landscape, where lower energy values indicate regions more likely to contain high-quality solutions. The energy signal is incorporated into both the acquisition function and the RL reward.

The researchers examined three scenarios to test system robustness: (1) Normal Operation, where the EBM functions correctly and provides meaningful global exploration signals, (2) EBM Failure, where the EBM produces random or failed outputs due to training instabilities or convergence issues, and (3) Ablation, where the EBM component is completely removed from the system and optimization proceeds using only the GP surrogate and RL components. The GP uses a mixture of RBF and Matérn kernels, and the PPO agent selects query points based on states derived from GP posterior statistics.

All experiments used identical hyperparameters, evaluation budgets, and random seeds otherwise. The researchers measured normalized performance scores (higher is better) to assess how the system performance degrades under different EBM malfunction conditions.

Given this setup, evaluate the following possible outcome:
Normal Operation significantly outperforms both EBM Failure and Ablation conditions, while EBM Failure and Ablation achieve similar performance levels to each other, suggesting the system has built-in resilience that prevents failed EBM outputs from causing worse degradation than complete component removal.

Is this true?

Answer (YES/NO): NO